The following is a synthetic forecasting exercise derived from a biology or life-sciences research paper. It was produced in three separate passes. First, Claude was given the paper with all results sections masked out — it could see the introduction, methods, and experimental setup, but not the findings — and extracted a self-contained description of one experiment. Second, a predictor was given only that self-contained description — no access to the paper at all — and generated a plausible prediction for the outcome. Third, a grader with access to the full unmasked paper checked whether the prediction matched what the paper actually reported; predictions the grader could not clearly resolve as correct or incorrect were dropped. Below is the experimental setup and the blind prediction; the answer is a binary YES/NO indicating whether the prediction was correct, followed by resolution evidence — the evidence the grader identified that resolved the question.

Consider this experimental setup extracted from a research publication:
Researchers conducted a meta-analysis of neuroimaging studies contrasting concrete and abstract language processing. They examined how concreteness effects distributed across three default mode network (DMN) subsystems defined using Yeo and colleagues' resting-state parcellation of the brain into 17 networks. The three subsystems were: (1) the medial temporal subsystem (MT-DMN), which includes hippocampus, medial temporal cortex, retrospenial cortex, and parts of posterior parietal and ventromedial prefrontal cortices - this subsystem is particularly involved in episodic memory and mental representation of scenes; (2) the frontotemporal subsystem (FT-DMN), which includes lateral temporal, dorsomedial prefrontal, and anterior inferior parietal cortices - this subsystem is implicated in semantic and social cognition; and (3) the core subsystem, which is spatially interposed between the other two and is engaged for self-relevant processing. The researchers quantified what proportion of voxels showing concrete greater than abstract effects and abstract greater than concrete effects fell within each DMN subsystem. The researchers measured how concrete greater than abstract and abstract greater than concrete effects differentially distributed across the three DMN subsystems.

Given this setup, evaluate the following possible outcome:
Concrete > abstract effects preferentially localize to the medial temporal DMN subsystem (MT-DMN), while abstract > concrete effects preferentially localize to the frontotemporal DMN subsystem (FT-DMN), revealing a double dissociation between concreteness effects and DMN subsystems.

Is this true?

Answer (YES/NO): YES